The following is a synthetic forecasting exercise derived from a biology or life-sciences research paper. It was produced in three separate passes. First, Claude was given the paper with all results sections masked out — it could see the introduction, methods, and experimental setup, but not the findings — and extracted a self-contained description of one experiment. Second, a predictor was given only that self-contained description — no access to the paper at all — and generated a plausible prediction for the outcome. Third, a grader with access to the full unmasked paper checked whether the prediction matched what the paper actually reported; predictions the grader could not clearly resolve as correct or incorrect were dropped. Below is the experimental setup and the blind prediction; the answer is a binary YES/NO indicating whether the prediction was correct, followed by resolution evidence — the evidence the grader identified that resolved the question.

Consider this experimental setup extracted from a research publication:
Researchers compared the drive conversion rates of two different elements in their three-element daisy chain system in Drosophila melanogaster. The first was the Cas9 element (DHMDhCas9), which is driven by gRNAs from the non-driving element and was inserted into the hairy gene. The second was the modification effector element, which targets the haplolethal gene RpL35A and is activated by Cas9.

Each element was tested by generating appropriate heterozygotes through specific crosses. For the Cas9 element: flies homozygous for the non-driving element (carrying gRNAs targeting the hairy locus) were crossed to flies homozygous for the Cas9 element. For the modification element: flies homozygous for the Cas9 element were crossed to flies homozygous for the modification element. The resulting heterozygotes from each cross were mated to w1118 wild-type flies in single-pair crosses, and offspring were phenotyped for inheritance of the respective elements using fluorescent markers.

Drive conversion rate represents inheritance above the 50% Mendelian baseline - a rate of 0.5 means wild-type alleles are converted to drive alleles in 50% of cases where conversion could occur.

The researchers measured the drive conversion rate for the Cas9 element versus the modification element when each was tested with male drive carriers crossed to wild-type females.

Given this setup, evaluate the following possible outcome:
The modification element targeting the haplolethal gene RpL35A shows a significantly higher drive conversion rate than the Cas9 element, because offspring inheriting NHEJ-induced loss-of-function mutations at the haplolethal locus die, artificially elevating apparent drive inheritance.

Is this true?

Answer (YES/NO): YES